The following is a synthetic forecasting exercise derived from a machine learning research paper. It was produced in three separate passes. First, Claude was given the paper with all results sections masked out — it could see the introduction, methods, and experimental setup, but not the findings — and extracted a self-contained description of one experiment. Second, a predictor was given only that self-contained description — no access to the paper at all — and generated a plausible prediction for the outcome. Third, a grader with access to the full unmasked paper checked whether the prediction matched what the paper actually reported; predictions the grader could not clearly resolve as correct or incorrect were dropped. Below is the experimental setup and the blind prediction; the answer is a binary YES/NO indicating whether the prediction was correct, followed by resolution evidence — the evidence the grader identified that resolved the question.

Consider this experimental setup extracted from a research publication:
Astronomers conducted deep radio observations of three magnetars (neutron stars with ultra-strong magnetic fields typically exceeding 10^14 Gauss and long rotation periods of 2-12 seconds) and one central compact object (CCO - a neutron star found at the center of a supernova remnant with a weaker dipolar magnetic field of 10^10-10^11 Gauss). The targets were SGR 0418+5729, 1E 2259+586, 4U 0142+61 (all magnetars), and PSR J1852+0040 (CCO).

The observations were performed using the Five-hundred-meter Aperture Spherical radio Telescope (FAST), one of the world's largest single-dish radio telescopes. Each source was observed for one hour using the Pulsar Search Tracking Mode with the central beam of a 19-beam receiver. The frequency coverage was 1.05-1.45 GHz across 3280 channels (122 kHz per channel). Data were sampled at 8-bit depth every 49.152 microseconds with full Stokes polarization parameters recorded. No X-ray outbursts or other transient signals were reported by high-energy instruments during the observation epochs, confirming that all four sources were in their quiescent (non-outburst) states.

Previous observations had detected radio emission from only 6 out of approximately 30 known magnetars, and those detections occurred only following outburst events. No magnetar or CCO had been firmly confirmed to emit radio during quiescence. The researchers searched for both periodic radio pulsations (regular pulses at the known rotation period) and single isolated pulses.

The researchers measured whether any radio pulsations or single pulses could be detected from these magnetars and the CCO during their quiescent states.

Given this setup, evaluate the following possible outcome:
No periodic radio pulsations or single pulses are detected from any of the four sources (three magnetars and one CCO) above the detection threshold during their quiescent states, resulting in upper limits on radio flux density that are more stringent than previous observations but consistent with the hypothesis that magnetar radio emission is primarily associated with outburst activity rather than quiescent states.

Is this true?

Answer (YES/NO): YES